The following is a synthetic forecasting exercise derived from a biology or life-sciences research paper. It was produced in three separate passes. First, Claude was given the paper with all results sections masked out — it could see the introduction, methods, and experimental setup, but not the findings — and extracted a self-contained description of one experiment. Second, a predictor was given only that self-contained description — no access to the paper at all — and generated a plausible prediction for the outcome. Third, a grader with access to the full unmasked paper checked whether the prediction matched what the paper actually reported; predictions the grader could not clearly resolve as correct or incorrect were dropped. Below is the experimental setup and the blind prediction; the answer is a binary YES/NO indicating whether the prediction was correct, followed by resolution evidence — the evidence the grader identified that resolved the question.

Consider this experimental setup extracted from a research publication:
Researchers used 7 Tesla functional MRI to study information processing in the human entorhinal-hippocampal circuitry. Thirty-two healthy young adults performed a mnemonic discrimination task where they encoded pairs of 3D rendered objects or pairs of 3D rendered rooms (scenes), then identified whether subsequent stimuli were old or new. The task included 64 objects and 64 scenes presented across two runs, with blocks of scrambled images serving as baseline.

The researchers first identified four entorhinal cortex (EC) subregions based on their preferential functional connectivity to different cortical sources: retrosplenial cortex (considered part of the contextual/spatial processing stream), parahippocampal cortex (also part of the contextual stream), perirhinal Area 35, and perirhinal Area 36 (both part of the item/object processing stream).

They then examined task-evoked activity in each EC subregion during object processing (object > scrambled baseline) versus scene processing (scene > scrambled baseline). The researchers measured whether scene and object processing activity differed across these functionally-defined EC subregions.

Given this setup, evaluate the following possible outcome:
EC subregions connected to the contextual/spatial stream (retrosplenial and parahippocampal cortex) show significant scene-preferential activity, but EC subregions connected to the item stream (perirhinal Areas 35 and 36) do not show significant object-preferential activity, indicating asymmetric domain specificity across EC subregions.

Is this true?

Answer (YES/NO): NO